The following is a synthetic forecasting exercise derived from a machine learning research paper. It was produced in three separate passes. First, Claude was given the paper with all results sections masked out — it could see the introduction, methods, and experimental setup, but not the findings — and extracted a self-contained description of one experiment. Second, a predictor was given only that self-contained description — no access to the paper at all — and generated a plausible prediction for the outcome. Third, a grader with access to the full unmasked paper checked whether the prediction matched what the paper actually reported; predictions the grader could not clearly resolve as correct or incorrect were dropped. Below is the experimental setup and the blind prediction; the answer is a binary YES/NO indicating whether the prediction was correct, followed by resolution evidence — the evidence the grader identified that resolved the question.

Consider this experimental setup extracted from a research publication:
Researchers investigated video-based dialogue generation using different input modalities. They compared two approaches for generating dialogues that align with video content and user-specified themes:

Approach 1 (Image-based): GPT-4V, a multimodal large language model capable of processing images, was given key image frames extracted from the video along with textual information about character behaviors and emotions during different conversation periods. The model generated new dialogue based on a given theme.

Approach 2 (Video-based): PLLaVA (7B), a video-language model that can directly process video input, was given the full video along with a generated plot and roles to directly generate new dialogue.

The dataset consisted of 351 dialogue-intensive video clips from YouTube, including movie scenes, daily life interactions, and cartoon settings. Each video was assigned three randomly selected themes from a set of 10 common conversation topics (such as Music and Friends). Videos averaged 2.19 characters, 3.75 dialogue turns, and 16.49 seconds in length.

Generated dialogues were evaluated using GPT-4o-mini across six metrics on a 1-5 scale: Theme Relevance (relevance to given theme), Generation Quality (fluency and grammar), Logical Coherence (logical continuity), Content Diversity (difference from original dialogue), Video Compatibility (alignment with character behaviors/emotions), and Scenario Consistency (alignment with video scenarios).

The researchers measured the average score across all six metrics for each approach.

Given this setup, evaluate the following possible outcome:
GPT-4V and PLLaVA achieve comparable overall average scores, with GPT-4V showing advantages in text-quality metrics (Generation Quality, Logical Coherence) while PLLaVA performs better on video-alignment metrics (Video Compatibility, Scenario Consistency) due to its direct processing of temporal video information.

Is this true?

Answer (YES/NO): NO